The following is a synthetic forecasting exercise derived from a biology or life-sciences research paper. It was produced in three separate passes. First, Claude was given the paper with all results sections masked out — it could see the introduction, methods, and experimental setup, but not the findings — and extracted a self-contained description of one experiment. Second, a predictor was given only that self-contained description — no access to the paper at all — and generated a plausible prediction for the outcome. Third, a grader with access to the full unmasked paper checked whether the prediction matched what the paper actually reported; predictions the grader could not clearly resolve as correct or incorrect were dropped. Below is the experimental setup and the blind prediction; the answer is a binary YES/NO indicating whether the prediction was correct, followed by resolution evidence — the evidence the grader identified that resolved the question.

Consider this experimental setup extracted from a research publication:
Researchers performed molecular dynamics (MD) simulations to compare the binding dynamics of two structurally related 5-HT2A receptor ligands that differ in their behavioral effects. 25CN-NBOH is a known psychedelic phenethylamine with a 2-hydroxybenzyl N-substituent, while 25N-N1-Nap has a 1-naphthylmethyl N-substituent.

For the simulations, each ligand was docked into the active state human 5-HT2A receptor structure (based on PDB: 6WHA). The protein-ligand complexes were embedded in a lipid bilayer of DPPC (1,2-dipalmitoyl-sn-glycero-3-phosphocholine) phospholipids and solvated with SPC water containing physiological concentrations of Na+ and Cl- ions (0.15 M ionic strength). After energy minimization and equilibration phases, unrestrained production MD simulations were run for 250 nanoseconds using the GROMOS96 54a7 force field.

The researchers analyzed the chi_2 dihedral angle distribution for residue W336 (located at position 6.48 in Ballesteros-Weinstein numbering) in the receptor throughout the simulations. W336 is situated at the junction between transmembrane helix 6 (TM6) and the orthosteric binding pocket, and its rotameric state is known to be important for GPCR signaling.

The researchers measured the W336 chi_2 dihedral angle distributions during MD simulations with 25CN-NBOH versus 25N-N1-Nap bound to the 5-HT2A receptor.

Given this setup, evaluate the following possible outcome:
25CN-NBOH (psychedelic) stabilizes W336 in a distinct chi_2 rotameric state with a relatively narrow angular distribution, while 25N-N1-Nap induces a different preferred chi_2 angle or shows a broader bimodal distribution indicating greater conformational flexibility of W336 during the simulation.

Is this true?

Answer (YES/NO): YES